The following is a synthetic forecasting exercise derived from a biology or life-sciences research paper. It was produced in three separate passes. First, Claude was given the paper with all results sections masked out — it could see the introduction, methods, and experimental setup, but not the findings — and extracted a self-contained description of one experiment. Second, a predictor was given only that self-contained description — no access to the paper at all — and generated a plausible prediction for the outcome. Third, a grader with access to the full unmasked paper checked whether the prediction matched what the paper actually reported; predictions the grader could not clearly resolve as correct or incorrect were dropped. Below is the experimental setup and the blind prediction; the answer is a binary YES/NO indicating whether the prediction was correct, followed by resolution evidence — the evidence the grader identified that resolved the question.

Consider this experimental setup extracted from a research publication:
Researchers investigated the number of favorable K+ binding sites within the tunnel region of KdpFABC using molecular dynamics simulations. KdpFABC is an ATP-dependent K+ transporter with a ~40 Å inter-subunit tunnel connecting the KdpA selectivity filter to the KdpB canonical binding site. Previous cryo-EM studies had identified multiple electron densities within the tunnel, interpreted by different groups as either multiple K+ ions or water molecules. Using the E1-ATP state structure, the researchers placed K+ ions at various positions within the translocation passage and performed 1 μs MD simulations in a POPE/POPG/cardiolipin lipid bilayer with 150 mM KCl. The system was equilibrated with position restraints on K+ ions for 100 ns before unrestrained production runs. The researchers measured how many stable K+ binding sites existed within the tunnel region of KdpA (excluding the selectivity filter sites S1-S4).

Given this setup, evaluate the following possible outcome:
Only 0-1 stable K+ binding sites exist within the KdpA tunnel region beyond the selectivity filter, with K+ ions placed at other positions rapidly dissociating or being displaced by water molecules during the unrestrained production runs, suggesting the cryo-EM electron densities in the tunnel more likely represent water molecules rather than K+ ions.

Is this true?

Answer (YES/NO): YES